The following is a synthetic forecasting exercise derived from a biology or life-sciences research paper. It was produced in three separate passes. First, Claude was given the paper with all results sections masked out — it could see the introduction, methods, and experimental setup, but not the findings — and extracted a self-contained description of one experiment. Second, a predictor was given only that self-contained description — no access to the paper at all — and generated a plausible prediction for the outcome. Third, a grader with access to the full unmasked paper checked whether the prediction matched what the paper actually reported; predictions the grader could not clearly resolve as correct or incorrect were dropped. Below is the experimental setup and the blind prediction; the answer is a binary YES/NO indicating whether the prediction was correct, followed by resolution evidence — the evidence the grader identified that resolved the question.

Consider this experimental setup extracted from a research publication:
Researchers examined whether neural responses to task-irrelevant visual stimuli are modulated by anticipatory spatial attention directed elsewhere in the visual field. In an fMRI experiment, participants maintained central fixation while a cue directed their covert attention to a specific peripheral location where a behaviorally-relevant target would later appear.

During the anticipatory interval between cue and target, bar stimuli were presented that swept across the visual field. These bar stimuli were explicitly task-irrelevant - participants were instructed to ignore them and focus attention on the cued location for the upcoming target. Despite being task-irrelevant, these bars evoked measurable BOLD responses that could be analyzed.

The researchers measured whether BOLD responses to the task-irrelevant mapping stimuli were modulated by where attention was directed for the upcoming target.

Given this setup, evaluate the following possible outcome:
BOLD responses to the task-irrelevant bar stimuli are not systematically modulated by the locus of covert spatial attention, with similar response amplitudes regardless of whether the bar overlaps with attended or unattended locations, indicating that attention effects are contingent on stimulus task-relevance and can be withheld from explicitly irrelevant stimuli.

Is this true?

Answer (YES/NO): NO